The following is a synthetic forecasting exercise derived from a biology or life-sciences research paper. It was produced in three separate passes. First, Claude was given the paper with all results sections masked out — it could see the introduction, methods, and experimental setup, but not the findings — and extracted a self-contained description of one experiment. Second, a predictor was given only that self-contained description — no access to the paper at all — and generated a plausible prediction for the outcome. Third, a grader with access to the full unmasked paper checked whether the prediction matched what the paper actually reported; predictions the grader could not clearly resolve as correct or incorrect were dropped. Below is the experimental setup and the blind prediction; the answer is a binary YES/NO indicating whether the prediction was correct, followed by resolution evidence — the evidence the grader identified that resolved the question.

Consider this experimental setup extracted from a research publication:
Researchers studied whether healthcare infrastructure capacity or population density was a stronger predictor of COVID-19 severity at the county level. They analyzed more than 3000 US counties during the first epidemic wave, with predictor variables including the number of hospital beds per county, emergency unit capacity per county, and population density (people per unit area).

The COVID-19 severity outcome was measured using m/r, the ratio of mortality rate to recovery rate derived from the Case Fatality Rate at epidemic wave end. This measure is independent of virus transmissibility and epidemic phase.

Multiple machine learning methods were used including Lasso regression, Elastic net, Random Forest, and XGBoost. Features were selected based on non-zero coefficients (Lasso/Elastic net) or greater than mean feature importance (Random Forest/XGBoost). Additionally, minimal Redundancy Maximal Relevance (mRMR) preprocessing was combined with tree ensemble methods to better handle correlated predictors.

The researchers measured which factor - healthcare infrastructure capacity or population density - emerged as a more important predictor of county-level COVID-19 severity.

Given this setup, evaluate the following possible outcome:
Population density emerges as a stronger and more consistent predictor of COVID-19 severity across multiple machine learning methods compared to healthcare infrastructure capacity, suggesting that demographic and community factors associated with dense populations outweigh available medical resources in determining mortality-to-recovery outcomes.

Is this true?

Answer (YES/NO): YES